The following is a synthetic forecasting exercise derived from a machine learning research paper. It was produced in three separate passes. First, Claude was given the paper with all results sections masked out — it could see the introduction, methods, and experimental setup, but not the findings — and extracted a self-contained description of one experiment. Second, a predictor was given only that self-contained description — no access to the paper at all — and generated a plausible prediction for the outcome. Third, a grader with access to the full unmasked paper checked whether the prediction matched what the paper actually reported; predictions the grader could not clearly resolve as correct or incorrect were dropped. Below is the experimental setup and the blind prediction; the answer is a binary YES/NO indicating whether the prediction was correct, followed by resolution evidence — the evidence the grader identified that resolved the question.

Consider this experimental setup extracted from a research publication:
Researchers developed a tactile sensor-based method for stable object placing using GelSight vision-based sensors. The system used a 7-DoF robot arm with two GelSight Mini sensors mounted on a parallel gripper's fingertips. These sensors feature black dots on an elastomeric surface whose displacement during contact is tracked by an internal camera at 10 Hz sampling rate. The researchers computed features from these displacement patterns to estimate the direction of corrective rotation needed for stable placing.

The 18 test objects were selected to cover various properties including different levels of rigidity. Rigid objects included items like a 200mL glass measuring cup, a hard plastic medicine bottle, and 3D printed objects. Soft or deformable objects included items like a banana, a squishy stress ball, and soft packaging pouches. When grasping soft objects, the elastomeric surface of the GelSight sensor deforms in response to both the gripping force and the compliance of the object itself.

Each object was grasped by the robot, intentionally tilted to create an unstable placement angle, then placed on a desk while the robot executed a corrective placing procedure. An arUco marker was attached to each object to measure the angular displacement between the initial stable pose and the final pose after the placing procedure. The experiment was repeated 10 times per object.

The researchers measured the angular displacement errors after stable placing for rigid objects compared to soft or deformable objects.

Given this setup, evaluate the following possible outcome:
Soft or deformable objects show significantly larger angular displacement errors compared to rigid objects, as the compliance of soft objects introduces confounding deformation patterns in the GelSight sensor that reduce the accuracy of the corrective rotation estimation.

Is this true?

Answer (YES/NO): NO